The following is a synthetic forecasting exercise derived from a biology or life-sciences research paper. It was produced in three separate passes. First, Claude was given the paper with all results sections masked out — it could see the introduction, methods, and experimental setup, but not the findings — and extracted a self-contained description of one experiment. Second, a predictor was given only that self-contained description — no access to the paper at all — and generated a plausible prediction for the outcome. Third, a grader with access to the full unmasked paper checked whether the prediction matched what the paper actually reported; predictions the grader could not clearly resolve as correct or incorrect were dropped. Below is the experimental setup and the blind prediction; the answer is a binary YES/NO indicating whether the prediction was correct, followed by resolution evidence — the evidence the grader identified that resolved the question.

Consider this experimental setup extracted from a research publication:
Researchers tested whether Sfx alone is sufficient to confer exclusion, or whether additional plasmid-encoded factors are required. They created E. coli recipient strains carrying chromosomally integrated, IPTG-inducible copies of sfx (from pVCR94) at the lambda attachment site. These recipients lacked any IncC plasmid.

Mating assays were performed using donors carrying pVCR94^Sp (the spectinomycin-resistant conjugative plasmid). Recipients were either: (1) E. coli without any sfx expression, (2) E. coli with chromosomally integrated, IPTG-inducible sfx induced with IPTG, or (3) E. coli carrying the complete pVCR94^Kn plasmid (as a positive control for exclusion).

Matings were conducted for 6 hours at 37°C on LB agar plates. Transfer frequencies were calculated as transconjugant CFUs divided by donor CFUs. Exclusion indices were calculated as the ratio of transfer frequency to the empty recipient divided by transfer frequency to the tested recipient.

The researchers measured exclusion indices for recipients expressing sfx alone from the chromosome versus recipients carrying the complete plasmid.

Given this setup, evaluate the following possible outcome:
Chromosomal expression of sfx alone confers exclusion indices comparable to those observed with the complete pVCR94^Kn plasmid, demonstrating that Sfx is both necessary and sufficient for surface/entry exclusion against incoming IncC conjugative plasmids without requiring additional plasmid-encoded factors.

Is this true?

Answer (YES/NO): NO